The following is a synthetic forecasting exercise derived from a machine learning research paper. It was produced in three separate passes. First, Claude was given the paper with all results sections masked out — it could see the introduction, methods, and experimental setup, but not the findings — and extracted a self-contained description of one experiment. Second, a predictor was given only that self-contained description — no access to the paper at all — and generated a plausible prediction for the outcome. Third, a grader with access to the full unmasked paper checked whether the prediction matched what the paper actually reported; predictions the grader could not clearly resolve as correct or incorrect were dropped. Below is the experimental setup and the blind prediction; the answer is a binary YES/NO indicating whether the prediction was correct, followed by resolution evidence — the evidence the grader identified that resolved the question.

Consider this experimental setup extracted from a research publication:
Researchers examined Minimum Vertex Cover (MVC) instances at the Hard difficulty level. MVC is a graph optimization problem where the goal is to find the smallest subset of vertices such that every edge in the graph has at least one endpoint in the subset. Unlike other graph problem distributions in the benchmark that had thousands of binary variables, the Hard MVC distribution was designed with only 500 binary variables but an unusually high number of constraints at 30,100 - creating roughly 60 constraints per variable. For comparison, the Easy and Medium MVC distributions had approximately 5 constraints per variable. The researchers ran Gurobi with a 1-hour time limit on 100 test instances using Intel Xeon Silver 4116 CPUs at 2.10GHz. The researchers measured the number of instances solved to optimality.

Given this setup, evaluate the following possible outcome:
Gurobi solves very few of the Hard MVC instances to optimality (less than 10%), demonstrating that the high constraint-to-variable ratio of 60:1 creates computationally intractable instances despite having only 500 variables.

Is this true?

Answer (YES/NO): NO